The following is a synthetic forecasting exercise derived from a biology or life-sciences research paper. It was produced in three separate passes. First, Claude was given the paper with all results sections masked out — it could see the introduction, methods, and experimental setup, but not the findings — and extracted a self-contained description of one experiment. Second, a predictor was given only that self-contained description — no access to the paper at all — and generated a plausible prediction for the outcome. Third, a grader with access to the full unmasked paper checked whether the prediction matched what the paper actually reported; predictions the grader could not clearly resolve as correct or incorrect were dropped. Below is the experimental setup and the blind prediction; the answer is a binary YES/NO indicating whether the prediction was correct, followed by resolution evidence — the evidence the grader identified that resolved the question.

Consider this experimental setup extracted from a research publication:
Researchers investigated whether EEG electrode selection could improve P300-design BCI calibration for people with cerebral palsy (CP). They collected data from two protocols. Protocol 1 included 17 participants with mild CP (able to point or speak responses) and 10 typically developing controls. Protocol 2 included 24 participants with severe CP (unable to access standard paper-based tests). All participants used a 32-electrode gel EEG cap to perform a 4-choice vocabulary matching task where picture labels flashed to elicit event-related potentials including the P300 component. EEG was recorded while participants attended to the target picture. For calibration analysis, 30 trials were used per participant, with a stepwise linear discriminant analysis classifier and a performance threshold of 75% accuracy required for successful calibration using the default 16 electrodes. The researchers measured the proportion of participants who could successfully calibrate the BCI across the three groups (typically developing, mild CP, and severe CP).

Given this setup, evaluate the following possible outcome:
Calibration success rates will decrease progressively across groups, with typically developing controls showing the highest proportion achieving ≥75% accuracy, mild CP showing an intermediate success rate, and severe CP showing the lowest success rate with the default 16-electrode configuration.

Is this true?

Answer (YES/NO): YES